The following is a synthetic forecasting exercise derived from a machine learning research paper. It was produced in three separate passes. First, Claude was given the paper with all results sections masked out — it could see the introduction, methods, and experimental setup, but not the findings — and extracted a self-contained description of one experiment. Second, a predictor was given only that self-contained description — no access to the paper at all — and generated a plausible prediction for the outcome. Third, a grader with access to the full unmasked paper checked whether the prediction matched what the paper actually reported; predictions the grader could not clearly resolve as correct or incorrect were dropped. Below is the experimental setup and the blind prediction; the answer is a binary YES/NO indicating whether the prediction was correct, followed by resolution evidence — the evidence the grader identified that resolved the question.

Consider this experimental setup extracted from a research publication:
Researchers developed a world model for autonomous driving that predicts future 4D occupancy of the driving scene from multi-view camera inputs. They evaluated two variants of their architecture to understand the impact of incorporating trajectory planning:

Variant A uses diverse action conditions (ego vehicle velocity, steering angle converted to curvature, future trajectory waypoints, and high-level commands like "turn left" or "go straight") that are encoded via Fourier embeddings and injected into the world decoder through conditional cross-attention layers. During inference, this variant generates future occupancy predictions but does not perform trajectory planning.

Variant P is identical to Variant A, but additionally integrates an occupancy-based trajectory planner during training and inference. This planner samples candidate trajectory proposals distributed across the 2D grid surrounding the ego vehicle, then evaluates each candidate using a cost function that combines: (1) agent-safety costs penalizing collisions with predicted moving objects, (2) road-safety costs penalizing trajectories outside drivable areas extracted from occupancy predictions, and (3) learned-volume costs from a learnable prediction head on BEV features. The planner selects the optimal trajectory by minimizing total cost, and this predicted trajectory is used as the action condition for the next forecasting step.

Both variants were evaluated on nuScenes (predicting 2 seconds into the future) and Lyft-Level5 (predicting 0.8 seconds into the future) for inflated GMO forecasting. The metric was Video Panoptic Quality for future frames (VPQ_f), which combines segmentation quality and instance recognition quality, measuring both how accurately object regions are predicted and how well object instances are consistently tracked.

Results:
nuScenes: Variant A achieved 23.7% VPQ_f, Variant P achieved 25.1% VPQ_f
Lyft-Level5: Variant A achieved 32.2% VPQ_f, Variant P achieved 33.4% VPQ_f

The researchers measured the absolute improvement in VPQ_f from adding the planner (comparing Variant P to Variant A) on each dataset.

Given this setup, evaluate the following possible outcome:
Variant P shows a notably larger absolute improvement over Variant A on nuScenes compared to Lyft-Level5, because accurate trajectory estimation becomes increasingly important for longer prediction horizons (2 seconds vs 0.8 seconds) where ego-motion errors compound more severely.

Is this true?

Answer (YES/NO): NO